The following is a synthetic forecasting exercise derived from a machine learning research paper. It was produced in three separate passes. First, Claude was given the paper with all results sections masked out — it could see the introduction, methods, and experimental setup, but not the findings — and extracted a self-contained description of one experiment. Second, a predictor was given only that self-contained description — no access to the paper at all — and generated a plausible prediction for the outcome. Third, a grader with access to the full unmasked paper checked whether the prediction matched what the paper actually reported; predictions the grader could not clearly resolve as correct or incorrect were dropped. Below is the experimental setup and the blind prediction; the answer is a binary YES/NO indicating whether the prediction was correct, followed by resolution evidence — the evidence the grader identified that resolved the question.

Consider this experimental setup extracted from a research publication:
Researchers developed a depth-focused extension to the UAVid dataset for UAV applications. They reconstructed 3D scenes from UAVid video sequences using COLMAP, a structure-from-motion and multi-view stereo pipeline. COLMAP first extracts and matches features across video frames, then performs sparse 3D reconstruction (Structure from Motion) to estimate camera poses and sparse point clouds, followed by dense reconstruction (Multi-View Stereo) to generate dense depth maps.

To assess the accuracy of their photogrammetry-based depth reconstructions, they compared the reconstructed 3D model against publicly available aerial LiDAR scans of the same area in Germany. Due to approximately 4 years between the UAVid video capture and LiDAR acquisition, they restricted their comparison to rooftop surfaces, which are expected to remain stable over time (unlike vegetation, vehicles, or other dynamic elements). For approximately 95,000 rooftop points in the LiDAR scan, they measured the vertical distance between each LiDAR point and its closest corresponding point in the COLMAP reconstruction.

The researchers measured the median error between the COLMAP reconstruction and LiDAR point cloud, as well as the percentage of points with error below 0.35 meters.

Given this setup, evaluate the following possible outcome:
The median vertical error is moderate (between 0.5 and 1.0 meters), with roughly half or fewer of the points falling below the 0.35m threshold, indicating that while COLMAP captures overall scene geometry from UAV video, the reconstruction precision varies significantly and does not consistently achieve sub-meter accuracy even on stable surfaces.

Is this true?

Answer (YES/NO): NO